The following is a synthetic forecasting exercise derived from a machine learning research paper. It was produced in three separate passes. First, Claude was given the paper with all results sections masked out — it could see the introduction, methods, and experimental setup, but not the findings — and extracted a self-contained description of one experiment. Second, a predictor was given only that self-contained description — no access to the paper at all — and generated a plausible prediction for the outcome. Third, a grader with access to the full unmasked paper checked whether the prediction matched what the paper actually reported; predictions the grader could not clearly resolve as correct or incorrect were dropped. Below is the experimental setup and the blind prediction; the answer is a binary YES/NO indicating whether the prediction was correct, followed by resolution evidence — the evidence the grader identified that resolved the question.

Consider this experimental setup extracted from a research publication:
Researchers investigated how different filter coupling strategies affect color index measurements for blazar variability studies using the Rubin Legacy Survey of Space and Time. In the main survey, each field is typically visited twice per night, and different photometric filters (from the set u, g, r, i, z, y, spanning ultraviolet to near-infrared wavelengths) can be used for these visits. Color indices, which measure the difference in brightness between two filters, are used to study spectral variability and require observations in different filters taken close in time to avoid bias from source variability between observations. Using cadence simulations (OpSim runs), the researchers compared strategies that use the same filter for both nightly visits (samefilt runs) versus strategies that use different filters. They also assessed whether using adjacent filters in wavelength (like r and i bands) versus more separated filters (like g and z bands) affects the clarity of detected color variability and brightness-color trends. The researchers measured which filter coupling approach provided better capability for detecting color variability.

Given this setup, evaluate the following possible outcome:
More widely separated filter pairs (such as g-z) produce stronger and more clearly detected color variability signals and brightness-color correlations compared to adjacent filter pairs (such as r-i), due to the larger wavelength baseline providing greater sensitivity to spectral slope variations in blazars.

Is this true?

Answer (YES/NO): YES